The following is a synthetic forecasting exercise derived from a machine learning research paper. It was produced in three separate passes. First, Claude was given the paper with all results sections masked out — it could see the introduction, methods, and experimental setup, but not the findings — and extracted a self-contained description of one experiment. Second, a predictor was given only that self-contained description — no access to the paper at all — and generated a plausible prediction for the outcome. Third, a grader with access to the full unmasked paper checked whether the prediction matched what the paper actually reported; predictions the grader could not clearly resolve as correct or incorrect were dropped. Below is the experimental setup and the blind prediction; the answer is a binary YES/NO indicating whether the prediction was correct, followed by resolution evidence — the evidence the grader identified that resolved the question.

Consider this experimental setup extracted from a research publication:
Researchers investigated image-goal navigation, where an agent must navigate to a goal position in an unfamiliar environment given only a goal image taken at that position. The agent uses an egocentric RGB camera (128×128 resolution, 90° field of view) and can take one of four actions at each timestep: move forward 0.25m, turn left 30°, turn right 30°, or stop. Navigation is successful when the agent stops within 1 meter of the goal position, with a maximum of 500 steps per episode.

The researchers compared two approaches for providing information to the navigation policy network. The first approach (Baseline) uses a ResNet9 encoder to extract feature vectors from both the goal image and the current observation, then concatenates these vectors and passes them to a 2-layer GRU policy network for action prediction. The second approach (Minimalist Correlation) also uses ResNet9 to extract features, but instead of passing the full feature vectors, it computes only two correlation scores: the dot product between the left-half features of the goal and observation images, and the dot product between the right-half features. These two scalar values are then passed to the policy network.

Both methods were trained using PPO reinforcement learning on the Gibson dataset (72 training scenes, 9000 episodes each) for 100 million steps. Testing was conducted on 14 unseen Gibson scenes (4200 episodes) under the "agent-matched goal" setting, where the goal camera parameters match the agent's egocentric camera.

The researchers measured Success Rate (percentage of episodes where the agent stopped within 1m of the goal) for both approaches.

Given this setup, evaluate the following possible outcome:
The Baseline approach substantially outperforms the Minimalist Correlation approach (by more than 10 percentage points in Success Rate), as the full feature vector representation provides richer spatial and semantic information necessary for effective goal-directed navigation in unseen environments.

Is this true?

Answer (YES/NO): NO